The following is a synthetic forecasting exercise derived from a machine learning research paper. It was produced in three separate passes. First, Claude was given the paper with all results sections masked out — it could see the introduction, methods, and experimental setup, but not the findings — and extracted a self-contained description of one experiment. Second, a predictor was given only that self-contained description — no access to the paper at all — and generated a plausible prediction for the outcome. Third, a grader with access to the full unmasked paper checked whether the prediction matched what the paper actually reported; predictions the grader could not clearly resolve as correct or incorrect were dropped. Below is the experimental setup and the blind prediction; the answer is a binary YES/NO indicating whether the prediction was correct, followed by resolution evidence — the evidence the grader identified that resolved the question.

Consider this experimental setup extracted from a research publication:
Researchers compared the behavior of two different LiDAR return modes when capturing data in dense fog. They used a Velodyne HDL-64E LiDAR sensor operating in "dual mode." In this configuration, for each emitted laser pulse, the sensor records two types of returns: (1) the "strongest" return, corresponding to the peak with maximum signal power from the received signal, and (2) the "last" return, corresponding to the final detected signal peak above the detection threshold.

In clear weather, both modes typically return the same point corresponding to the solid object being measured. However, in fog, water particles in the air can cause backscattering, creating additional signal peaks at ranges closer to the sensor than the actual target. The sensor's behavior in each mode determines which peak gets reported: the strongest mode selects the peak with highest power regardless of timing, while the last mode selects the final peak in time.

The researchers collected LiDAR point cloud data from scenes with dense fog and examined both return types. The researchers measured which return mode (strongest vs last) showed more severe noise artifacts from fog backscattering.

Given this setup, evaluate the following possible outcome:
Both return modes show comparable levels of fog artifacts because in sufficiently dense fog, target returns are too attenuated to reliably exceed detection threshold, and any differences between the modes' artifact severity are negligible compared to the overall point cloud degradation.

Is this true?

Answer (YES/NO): NO